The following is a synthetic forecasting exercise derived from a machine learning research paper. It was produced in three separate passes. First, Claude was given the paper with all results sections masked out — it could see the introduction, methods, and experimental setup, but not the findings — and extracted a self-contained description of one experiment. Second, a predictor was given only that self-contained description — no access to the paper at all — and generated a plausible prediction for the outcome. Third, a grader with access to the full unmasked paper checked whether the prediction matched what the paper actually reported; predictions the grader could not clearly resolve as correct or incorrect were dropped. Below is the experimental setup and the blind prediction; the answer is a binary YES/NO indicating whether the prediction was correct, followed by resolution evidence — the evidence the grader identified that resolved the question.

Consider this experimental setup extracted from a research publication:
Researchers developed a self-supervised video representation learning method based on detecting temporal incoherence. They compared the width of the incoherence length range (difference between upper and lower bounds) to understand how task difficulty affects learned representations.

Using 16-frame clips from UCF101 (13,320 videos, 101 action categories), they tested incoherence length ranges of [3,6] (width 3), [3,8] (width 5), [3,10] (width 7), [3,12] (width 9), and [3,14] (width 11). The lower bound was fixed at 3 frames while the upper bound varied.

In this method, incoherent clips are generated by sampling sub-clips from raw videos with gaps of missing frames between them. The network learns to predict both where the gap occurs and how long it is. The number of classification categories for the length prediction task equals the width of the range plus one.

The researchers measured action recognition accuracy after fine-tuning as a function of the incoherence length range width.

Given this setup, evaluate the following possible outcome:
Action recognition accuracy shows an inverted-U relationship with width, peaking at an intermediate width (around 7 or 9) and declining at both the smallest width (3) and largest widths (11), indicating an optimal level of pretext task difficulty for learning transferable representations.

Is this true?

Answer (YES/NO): YES